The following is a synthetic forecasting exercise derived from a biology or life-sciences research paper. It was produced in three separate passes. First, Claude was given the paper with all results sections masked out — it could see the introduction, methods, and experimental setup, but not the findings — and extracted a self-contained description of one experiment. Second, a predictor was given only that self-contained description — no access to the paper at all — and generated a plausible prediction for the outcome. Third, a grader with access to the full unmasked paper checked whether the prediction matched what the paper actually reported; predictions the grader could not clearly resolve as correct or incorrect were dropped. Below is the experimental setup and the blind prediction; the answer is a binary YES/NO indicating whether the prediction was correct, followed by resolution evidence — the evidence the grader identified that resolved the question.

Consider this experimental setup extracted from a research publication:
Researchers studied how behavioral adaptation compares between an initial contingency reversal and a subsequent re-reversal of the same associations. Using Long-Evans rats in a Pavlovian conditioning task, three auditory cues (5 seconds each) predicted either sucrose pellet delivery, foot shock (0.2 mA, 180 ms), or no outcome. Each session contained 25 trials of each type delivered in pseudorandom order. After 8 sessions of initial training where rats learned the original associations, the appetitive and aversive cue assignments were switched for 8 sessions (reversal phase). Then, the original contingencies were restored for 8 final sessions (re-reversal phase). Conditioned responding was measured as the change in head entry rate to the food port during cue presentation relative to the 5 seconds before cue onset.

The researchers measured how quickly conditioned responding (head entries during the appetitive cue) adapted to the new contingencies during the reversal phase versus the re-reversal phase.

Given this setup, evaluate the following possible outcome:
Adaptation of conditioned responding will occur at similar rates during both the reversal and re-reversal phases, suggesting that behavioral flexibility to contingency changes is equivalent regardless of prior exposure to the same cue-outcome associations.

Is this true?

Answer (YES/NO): YES